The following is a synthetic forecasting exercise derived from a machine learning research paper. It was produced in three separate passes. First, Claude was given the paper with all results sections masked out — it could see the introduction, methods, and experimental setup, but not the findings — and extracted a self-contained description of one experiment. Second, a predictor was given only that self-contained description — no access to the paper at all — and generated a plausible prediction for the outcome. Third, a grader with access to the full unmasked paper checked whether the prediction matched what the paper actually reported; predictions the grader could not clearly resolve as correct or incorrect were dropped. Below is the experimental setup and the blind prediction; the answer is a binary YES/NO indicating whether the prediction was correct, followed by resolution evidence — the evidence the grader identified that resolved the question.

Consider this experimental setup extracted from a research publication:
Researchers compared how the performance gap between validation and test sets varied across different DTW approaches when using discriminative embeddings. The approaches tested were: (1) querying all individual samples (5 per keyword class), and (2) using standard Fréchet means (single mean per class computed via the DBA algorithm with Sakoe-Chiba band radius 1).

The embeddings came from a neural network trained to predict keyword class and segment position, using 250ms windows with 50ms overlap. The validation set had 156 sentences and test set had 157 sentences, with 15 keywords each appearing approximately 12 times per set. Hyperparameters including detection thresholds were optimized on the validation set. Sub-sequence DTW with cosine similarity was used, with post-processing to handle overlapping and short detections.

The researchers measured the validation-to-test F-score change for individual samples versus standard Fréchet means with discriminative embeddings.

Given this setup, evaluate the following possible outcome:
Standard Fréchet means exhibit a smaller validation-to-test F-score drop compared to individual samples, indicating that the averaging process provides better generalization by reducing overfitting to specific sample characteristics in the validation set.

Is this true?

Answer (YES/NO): NO